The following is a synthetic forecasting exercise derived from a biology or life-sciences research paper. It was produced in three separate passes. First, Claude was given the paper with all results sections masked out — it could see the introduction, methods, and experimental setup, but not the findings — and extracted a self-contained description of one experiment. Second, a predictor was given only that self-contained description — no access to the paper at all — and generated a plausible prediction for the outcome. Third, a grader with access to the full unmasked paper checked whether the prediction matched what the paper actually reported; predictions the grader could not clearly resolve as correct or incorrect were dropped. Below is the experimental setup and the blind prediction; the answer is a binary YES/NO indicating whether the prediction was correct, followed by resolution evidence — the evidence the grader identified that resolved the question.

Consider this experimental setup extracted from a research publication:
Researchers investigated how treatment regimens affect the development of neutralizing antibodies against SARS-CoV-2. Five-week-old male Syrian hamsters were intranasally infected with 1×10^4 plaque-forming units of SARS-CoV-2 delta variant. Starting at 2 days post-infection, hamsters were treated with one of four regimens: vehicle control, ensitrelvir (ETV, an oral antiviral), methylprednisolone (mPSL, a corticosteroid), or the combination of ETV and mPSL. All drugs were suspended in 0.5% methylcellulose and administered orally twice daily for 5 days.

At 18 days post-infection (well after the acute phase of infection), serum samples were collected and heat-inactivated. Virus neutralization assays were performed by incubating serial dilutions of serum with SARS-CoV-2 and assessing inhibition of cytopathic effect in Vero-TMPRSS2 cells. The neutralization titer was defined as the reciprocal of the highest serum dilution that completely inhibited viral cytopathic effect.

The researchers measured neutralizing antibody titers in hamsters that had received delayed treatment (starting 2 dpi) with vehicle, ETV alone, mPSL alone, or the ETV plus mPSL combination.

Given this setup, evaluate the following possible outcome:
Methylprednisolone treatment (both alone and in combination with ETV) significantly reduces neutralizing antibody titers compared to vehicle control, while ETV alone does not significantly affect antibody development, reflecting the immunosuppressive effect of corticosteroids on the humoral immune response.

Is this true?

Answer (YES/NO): NO